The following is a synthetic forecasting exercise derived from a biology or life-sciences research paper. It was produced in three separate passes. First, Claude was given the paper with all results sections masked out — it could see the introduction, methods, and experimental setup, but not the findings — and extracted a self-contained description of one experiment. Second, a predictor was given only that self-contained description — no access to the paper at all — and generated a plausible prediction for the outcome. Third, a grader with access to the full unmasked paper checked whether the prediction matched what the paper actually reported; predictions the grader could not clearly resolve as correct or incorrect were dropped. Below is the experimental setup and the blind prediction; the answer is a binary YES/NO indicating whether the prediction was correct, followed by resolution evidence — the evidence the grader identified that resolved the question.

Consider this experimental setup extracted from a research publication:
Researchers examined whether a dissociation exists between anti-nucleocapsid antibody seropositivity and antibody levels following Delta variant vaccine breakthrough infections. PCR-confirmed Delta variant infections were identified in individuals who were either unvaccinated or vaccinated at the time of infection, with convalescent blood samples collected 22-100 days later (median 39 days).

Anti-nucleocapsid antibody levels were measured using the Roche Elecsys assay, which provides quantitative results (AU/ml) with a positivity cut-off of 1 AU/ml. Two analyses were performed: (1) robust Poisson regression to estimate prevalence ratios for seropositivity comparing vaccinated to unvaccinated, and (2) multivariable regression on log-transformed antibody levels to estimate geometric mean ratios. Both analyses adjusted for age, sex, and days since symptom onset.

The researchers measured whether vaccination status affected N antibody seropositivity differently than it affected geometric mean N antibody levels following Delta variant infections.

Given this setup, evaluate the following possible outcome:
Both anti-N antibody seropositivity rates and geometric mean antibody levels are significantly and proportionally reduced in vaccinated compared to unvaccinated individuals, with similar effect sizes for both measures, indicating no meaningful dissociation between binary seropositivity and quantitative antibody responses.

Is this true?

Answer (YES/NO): NO